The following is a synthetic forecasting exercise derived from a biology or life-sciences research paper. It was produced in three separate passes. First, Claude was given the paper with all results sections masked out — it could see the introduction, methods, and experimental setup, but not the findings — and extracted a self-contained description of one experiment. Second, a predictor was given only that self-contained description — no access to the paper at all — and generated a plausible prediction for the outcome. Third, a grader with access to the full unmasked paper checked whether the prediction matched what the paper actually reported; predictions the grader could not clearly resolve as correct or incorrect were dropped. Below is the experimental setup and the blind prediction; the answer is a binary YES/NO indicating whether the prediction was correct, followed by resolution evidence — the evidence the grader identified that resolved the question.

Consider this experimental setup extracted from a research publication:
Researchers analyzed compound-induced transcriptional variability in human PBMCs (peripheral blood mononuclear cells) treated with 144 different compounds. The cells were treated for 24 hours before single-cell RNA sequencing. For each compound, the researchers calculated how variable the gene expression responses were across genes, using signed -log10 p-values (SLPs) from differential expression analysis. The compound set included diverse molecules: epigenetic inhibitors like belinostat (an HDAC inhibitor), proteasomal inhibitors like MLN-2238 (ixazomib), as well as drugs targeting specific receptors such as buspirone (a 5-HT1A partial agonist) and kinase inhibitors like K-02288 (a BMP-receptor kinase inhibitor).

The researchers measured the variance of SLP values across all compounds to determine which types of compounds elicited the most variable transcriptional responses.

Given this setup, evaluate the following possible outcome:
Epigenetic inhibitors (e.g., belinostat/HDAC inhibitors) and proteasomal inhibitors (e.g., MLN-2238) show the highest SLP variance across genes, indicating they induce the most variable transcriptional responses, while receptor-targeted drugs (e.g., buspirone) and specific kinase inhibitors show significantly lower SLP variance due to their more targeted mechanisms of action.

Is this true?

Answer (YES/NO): YES